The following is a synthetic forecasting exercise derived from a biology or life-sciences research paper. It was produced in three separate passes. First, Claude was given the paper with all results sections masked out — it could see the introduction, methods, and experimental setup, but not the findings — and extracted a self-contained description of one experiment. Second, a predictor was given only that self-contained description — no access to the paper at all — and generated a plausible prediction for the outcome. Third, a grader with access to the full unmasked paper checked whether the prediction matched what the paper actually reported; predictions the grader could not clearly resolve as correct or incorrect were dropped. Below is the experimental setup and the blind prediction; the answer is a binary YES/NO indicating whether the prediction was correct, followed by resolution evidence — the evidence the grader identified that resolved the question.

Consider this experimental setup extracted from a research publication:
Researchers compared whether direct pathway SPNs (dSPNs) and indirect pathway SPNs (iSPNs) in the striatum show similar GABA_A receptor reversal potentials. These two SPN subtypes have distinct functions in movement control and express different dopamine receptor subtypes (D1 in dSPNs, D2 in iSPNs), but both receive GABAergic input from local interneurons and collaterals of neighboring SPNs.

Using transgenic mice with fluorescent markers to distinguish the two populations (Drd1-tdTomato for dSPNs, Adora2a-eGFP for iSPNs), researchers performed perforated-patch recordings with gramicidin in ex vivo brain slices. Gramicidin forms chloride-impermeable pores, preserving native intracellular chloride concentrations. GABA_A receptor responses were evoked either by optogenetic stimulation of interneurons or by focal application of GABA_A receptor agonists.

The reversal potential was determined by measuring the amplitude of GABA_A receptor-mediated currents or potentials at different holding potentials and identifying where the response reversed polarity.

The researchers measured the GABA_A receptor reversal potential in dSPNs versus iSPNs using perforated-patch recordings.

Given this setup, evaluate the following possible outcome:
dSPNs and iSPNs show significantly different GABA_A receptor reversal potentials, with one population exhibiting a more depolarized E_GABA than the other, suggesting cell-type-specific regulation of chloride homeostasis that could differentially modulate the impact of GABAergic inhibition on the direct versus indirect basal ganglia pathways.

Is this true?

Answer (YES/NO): NO